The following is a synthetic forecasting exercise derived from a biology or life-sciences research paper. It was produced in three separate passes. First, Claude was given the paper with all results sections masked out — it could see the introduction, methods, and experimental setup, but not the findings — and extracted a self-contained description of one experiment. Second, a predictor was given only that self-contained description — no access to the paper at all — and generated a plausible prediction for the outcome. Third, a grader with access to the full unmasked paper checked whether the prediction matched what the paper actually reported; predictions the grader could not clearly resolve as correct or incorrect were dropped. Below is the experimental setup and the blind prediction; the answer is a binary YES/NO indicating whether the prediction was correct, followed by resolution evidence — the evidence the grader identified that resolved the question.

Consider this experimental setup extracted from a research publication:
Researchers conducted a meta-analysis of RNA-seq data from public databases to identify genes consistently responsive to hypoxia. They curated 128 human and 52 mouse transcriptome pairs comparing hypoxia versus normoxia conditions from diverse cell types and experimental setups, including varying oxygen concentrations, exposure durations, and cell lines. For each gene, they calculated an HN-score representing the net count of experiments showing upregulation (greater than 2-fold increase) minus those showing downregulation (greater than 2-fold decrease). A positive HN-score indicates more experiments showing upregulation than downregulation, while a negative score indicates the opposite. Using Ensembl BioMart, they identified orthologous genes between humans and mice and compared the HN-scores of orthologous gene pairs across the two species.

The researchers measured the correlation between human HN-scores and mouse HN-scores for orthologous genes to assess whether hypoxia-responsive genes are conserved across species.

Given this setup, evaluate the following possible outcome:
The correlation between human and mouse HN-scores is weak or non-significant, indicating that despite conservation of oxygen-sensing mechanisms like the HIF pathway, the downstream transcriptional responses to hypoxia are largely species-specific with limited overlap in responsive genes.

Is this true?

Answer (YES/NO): NO